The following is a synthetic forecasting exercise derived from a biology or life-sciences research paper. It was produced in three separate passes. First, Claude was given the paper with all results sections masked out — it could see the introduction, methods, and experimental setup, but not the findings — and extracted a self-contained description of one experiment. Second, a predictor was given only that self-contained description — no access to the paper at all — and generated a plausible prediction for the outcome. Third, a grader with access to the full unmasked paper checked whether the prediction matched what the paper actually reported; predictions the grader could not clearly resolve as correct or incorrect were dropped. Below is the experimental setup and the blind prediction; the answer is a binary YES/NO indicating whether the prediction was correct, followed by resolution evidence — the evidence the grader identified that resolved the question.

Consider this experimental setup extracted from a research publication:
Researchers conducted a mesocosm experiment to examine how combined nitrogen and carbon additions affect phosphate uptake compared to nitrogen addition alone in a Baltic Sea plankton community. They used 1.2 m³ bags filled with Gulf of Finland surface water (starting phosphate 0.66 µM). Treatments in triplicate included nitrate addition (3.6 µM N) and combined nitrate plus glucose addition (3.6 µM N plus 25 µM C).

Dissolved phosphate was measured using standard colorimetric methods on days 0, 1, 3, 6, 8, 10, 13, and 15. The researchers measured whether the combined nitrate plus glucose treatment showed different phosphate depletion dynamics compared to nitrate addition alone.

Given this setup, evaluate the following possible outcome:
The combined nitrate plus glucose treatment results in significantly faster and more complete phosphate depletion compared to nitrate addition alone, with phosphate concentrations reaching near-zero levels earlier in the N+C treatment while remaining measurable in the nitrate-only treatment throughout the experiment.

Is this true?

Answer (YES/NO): NO